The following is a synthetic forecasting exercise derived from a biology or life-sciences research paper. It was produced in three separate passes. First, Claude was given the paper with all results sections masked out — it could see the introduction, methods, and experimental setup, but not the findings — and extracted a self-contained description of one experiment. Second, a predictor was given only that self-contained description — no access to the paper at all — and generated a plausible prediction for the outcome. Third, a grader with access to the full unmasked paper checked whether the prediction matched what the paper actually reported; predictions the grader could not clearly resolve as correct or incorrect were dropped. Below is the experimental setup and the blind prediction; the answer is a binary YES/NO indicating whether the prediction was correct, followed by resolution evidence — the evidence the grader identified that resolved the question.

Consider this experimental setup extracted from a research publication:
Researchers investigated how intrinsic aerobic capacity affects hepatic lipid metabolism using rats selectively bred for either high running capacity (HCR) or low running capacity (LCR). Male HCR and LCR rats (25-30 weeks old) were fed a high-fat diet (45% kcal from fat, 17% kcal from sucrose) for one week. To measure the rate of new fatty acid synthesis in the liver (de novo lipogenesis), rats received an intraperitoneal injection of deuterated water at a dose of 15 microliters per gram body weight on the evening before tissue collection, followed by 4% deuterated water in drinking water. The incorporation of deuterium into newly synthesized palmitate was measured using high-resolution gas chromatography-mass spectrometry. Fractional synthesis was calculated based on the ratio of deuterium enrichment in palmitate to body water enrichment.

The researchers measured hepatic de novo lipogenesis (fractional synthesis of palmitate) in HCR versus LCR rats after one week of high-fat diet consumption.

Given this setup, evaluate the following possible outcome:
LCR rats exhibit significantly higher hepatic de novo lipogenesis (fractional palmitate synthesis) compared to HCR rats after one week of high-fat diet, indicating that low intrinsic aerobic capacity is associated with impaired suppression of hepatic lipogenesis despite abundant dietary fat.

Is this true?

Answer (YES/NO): YES